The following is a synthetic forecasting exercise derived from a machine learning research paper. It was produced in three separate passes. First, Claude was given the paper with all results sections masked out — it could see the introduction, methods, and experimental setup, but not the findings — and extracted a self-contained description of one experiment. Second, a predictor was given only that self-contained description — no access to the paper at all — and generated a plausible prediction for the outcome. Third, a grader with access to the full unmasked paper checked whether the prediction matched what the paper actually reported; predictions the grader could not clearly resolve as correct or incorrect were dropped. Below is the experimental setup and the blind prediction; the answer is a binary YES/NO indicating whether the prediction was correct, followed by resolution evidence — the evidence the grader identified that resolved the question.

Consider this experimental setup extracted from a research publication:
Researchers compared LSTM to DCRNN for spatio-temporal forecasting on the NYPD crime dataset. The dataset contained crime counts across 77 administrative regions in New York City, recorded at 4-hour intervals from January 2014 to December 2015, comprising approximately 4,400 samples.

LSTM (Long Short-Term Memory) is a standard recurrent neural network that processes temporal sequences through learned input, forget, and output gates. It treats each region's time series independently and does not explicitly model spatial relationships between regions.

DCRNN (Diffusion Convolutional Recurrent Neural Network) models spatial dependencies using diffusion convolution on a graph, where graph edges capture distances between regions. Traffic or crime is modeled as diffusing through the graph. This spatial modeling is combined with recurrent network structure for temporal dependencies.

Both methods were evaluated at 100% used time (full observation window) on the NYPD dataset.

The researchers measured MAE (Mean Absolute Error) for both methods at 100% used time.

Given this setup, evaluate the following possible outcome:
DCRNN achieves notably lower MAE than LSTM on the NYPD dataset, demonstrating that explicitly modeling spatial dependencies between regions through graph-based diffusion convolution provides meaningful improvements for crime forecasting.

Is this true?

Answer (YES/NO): NO